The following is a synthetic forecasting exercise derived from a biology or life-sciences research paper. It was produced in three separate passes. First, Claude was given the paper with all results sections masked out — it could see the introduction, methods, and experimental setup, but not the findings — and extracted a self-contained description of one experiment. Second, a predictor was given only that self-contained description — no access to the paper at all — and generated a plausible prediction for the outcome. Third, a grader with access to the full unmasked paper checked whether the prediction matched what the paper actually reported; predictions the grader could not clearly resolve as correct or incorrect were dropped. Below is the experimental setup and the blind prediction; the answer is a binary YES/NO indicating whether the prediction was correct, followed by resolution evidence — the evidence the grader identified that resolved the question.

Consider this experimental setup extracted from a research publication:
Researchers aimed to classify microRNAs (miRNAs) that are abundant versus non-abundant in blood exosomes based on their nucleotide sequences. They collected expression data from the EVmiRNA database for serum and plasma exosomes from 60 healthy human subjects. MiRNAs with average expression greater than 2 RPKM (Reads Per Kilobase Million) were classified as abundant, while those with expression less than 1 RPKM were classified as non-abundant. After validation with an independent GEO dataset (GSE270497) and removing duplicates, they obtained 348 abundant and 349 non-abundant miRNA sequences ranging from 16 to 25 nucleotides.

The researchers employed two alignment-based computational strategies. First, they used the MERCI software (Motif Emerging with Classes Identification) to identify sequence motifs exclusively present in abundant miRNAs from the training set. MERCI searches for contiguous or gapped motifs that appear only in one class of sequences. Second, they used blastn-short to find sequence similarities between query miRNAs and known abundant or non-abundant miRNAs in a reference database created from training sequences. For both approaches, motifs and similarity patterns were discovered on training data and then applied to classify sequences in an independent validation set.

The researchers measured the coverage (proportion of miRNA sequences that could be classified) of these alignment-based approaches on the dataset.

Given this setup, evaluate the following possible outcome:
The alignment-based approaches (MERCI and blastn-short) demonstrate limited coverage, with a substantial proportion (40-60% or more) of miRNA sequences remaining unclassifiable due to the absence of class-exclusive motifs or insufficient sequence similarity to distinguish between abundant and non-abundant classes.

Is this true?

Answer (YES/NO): YES